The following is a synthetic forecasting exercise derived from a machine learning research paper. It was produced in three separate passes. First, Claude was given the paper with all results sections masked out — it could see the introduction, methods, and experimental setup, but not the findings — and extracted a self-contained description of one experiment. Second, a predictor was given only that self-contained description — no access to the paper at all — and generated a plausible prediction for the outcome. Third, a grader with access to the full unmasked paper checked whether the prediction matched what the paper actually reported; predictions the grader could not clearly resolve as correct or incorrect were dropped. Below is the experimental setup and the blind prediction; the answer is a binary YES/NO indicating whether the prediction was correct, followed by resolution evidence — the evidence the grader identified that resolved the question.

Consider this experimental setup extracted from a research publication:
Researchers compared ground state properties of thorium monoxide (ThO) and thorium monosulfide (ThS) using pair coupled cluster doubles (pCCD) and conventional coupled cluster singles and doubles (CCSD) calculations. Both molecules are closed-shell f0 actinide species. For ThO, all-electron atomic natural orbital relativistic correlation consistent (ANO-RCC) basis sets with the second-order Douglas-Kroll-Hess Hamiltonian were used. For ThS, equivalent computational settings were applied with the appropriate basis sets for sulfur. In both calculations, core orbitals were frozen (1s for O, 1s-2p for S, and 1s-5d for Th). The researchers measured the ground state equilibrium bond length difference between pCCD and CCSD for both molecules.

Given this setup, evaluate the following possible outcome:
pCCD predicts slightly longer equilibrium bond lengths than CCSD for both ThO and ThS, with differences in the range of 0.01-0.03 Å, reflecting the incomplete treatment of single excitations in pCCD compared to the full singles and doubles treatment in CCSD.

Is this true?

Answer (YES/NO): NO